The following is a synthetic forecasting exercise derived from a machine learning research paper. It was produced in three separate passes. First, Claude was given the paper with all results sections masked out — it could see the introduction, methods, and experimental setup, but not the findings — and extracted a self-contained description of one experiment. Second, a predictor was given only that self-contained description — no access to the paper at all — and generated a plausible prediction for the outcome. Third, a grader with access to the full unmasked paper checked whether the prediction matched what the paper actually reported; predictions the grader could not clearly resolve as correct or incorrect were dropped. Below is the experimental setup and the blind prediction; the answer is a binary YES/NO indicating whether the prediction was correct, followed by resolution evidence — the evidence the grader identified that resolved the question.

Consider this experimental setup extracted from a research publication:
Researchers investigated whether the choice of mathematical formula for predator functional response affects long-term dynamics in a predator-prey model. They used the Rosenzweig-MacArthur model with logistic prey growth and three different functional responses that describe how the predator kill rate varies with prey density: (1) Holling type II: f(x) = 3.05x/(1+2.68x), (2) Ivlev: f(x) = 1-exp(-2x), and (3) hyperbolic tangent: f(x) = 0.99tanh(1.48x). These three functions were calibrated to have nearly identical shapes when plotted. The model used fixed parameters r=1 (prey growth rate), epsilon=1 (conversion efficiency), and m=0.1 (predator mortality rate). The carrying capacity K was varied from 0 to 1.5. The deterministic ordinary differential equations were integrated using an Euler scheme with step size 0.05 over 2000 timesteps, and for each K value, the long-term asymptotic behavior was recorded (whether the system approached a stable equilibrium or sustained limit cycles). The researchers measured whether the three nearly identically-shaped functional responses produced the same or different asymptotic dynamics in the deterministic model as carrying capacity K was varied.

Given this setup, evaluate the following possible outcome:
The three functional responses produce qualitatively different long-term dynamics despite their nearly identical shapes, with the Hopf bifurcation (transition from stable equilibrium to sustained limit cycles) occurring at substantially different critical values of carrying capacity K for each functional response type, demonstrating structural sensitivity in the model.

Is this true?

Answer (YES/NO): YES